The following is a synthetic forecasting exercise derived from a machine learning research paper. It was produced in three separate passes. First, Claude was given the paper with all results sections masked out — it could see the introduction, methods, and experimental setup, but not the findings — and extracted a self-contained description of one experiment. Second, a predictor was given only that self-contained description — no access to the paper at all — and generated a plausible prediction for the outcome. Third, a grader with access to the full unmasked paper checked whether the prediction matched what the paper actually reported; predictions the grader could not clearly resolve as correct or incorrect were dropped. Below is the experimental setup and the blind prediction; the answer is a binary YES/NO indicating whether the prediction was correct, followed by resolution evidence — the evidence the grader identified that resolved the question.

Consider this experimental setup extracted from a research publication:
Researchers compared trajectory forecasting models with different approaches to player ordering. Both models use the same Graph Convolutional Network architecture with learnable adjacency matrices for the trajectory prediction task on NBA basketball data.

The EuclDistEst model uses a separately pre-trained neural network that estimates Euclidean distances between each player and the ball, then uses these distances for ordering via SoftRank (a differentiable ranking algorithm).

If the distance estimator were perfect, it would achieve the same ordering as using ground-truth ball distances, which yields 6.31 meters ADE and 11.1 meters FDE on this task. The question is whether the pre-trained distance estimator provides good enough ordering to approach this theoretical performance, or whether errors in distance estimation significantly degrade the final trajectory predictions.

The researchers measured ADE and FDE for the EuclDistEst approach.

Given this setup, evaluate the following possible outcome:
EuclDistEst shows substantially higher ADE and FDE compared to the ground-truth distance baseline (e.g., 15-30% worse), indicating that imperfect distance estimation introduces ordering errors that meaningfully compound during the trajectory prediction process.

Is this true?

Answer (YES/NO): YES